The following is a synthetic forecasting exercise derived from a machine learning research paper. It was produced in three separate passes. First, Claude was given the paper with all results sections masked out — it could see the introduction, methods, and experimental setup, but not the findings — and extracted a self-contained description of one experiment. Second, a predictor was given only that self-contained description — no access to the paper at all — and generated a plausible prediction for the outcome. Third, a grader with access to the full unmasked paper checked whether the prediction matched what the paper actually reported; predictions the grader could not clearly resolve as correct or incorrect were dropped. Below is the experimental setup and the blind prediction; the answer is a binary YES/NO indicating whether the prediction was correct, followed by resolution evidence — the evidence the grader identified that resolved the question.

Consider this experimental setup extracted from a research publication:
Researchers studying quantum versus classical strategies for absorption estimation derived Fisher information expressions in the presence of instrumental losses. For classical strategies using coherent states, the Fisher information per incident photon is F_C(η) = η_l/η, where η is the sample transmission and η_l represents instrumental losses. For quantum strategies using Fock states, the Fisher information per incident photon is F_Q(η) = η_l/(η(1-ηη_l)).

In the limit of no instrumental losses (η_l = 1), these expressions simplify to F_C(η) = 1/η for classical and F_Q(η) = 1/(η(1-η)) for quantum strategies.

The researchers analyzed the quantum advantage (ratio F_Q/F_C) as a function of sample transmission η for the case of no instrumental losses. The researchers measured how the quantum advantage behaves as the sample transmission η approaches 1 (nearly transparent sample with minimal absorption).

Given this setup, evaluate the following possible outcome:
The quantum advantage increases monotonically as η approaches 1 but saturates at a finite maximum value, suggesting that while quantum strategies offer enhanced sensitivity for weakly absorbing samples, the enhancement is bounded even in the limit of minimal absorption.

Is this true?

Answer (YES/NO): NO